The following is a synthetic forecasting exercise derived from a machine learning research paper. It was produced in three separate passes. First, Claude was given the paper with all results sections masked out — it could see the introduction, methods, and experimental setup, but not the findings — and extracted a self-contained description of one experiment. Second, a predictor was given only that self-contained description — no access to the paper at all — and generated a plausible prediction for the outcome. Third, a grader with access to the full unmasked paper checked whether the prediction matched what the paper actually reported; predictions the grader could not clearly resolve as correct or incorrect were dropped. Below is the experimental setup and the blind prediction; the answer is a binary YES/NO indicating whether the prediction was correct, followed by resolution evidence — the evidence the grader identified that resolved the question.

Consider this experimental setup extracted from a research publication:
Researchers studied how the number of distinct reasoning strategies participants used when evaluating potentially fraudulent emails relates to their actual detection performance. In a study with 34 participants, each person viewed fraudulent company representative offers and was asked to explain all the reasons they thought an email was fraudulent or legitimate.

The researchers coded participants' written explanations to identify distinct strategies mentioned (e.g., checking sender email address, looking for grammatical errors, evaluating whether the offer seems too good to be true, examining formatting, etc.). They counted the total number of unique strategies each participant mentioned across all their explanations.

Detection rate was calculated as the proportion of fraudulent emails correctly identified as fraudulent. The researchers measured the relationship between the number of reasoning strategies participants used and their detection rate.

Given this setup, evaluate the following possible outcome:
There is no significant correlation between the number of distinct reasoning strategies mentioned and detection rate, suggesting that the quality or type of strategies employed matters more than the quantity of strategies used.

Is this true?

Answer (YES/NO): NO